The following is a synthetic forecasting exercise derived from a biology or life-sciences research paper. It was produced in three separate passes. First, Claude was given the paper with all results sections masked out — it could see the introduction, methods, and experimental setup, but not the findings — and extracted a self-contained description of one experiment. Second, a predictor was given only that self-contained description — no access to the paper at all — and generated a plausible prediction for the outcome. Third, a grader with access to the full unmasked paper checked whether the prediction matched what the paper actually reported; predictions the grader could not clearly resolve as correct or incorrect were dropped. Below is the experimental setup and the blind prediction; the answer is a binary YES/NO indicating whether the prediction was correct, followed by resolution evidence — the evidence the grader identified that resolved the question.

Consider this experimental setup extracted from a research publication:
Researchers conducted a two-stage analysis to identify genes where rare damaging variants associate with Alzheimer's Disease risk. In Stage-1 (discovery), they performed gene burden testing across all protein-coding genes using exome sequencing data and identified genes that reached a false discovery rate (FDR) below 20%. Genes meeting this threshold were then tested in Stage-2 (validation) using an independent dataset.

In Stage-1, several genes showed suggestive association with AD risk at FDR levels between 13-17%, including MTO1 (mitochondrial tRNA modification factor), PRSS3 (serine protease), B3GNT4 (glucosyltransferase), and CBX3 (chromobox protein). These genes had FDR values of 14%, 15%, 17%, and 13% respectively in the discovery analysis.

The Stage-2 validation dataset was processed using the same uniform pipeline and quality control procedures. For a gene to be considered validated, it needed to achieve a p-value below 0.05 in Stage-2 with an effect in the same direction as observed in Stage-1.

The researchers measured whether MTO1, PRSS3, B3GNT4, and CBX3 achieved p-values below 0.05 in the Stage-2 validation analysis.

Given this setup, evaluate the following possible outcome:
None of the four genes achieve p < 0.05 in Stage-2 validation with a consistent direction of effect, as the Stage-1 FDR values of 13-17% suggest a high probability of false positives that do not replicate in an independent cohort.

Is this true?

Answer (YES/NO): YES